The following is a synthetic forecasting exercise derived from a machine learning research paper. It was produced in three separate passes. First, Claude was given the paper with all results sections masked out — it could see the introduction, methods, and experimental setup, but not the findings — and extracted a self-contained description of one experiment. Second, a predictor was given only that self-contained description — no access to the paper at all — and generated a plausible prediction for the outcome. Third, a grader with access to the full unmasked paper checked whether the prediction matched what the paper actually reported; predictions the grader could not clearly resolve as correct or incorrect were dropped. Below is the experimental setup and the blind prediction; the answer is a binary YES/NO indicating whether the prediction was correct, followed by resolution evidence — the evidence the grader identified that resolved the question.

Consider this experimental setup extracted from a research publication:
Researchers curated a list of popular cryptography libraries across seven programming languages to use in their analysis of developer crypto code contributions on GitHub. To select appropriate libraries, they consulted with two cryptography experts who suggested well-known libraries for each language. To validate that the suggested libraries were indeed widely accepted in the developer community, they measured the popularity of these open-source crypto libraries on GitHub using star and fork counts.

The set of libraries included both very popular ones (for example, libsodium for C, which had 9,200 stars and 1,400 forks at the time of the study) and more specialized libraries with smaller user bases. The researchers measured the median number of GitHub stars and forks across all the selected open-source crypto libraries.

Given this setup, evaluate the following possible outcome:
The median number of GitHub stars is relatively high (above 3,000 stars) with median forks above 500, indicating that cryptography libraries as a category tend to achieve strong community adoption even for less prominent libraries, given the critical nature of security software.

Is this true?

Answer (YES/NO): NO